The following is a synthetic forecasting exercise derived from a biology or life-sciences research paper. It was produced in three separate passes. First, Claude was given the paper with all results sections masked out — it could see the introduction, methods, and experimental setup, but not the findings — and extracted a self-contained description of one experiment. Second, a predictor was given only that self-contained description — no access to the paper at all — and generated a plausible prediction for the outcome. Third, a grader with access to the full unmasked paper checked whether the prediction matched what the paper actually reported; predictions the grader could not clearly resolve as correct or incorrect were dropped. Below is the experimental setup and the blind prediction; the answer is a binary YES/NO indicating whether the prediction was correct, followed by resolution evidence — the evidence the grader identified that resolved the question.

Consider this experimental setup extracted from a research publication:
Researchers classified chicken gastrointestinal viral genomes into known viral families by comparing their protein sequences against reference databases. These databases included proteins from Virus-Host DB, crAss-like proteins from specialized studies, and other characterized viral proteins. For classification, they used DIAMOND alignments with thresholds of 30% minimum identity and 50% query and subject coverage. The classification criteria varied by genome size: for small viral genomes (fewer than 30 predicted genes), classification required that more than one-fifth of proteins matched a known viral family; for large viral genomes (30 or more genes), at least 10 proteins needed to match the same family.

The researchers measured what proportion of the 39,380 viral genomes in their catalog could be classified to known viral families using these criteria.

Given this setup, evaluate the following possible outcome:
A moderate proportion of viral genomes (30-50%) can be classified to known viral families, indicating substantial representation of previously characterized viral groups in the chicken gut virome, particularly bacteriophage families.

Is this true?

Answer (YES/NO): NO